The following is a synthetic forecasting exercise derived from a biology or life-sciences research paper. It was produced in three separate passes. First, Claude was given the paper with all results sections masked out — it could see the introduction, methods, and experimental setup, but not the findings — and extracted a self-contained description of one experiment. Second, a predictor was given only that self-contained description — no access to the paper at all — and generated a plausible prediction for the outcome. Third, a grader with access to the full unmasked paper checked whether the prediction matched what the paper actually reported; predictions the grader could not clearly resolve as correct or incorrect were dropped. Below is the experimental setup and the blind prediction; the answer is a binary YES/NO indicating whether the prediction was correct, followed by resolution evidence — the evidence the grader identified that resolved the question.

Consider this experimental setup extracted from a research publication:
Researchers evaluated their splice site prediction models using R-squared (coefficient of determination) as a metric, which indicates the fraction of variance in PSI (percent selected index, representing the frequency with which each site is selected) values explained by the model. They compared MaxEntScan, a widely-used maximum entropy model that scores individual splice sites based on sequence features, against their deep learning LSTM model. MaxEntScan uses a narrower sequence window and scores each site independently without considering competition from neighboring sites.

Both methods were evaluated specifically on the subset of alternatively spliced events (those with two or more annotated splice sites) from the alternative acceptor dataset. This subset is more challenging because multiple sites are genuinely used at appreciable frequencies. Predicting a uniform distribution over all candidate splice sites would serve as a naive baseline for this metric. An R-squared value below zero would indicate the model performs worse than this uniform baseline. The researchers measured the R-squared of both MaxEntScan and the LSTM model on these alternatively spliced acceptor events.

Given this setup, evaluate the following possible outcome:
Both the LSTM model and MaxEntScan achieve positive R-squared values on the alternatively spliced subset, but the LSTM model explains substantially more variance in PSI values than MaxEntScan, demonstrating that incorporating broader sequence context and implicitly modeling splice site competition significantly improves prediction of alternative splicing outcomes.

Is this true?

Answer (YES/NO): NO